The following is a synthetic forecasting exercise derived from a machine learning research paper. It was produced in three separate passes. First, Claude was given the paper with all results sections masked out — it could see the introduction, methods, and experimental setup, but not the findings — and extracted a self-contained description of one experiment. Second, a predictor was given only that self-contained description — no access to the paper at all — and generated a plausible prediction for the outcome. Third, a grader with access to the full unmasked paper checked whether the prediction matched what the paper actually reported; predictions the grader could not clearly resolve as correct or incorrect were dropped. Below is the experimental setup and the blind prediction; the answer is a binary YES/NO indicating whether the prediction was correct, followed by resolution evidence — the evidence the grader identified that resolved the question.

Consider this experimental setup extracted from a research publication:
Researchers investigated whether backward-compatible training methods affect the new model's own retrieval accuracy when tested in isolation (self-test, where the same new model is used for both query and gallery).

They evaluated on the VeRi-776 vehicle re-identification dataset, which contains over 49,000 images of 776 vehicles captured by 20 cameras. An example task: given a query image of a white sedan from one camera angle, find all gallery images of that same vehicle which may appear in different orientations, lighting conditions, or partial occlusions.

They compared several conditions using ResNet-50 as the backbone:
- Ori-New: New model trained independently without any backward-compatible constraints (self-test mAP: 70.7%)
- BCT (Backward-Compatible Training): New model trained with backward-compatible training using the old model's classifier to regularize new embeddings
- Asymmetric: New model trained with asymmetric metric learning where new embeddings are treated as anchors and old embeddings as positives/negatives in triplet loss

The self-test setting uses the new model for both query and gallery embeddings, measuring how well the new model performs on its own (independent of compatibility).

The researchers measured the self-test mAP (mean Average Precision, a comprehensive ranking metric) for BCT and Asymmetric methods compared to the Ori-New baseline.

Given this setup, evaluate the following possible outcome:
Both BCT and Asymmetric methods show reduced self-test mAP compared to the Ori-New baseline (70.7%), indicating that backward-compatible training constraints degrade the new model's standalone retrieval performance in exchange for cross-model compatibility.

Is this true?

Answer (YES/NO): YES